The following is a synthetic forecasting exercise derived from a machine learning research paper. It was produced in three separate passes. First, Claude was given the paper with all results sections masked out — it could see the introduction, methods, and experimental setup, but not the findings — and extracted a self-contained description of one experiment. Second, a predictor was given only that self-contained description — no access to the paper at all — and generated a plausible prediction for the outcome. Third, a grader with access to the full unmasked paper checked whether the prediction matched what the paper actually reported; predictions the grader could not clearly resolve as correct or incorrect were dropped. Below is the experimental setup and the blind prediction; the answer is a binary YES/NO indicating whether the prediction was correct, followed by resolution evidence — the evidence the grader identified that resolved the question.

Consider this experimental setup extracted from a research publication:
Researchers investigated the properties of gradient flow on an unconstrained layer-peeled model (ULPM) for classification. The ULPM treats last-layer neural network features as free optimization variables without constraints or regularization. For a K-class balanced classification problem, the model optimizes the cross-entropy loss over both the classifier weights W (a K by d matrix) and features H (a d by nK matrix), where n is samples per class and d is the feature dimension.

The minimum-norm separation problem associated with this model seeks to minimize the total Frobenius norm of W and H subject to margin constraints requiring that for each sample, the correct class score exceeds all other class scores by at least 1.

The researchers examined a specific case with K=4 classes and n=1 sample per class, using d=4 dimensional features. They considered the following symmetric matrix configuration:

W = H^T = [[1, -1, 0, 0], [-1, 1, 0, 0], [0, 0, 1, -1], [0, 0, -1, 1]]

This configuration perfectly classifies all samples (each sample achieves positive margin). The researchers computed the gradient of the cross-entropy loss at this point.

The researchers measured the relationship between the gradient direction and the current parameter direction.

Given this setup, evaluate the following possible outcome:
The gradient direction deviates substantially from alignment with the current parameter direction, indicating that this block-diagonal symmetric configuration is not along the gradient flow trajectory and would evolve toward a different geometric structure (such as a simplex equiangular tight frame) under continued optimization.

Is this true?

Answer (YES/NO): NO